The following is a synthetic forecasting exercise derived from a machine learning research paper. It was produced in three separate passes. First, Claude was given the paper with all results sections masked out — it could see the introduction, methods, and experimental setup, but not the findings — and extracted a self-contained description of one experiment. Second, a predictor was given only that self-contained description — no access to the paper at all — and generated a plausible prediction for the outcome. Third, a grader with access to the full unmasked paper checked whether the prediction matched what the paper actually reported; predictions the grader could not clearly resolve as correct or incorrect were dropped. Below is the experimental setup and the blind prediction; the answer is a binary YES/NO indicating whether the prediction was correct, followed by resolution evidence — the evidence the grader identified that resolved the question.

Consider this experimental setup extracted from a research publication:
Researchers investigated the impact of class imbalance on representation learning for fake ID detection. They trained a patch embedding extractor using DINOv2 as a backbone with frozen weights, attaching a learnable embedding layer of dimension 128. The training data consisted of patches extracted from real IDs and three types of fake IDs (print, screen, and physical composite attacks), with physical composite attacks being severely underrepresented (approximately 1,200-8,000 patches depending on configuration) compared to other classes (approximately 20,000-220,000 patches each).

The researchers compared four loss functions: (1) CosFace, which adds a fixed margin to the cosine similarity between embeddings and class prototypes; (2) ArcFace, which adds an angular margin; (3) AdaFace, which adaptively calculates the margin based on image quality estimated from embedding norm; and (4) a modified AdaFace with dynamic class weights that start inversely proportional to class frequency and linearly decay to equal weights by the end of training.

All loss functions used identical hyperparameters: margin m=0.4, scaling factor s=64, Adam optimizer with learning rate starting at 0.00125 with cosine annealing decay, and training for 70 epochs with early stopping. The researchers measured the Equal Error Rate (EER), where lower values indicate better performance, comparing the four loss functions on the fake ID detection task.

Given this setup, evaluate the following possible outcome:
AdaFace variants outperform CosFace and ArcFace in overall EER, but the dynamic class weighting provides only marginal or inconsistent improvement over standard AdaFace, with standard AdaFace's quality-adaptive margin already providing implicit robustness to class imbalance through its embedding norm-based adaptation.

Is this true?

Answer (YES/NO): NO